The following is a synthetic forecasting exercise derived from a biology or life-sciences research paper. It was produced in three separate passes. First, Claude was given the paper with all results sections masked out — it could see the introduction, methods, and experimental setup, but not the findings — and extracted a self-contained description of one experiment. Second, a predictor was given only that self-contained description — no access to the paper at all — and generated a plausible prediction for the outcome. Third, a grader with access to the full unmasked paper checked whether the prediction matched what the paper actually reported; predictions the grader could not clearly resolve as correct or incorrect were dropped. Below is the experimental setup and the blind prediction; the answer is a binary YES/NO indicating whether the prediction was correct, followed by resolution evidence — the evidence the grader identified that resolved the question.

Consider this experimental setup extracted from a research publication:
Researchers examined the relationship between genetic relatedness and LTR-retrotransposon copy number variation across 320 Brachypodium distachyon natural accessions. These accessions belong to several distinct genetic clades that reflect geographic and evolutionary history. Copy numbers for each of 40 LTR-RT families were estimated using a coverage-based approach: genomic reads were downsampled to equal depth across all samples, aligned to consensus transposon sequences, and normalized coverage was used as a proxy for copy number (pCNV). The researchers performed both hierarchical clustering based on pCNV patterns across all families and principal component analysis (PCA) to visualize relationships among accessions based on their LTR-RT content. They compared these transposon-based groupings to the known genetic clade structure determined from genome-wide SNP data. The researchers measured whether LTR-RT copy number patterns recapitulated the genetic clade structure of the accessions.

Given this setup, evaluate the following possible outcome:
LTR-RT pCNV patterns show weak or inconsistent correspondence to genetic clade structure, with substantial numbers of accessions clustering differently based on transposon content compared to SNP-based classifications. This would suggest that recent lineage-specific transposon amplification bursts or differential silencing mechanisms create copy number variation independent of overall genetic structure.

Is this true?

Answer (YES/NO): NO